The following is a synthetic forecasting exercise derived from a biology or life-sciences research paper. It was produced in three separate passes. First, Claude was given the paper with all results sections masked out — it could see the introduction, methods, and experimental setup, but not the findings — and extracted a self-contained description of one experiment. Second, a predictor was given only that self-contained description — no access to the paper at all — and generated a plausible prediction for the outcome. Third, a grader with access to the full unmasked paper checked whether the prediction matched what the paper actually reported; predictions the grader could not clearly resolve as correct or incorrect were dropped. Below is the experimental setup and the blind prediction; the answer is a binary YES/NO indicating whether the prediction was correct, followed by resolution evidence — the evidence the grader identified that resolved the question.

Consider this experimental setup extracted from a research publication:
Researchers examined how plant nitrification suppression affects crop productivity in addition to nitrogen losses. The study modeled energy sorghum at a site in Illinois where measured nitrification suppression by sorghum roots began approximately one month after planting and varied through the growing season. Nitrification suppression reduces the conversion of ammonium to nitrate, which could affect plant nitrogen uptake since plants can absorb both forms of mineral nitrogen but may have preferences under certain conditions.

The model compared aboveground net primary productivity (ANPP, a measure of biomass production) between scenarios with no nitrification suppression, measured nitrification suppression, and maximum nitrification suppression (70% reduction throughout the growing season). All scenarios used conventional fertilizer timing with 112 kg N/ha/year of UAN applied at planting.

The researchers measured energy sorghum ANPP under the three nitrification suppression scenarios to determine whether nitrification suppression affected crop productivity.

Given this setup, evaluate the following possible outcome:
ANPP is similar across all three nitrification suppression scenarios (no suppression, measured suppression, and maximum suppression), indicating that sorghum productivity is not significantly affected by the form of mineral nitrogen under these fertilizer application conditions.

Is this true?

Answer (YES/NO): YES